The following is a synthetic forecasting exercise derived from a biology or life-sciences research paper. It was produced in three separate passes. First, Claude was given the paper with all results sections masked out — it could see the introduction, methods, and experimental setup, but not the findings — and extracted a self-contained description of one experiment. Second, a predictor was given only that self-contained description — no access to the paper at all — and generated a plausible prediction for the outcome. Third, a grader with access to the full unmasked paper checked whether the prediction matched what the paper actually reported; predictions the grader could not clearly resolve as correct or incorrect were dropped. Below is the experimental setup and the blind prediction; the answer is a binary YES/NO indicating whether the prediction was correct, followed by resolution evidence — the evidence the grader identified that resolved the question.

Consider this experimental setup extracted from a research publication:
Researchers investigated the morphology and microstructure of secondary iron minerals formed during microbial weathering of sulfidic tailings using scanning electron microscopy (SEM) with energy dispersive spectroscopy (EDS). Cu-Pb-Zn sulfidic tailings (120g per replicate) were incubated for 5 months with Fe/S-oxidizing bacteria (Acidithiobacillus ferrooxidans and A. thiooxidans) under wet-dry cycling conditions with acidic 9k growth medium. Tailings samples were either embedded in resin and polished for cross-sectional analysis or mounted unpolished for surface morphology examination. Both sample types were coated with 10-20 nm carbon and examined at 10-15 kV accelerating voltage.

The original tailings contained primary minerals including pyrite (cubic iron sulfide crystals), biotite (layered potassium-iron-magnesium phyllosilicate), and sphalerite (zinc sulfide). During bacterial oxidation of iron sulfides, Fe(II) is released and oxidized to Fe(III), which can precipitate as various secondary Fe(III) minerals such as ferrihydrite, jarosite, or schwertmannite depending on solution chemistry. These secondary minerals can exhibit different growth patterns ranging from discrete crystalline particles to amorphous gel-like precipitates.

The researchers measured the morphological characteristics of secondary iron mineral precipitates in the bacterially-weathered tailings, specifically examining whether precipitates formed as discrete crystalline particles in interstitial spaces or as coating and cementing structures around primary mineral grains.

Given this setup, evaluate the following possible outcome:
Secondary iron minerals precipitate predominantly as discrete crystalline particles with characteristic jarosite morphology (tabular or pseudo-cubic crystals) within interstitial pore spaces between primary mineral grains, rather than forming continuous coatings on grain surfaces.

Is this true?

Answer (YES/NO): NO